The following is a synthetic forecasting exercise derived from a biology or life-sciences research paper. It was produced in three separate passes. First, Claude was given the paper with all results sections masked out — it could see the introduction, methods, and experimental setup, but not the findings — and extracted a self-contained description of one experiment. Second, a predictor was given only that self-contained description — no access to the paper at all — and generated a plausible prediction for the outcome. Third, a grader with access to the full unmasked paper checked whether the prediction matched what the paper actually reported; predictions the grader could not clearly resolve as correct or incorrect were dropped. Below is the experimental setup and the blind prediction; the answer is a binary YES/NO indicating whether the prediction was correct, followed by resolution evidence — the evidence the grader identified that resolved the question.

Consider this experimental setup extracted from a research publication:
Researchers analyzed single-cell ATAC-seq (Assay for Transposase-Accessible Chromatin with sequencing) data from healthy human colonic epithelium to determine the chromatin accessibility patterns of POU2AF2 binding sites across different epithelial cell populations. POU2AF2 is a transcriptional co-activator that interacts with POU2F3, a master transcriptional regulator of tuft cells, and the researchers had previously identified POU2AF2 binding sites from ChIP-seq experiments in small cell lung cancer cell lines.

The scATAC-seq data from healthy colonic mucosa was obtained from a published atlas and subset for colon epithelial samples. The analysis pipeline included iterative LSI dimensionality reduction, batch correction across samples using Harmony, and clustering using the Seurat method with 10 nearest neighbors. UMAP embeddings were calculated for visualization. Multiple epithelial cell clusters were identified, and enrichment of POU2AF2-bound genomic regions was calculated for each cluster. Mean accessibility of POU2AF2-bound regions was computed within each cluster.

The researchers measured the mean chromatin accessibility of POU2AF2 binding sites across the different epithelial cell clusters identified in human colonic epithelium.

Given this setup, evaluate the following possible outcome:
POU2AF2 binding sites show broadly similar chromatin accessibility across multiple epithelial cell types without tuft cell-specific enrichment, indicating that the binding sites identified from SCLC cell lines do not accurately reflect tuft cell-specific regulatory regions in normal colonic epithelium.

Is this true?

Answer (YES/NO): NO